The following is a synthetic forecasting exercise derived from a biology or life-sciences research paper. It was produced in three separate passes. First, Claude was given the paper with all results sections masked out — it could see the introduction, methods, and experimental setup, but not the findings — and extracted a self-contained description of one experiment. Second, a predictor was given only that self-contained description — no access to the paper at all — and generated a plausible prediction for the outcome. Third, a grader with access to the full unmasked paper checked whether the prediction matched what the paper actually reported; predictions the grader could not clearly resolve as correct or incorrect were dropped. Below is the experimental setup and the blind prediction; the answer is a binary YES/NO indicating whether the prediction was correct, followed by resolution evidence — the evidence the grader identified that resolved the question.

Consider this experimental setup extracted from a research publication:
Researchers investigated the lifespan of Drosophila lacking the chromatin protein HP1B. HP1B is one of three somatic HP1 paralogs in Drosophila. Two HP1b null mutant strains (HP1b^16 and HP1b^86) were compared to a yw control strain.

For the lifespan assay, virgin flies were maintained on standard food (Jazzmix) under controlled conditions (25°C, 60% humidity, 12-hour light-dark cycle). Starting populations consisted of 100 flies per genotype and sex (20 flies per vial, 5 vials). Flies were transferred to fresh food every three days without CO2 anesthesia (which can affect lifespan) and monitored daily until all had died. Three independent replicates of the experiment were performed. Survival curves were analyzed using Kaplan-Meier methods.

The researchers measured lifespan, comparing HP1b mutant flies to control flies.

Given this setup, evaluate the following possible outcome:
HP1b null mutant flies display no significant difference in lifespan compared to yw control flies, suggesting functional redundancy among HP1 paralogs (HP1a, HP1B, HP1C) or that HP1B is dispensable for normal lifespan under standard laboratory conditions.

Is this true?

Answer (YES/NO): NO